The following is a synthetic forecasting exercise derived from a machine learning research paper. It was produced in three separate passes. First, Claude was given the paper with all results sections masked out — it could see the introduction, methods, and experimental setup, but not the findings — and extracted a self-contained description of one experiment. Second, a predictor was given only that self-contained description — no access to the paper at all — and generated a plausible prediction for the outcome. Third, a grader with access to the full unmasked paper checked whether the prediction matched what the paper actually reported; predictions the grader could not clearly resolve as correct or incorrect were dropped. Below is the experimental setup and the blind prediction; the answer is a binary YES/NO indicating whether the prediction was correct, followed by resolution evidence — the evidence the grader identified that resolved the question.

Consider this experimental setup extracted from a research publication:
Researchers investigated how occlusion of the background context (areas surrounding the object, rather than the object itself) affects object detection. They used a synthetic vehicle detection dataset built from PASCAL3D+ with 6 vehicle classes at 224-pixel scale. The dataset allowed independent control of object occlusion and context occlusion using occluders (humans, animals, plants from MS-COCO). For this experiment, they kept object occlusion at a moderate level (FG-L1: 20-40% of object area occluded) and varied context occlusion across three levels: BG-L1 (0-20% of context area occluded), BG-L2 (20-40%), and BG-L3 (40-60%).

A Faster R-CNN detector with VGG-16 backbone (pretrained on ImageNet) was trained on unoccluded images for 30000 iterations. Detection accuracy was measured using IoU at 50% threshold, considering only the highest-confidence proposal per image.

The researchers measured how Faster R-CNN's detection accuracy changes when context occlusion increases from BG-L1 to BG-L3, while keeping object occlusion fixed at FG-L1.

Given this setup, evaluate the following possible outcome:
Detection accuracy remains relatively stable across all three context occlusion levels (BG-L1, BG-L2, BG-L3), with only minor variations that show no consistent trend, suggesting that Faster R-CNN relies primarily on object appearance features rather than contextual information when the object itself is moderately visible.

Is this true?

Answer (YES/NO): NO